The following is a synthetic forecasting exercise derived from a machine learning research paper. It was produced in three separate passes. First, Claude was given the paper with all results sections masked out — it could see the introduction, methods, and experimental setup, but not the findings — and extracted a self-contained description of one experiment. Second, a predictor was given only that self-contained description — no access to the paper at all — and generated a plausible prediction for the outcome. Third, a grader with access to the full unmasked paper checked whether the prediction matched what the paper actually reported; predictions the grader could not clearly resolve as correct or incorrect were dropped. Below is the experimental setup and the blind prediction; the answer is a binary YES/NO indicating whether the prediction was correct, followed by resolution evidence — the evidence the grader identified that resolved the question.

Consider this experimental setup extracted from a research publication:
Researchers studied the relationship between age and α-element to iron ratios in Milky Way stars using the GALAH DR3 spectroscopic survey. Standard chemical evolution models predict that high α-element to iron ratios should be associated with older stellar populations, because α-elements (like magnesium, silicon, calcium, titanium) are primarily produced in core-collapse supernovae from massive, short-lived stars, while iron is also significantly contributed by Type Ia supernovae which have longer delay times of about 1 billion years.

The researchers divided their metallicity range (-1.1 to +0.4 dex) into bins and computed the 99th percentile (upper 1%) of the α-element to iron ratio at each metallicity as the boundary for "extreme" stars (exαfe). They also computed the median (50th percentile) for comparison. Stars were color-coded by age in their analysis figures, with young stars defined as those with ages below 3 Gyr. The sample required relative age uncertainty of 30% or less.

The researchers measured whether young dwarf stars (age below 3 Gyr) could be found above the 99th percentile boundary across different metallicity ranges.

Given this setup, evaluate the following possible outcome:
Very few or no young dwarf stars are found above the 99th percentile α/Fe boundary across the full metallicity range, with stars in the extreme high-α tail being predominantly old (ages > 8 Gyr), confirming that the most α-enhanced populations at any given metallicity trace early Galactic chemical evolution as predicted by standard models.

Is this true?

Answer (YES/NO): NO